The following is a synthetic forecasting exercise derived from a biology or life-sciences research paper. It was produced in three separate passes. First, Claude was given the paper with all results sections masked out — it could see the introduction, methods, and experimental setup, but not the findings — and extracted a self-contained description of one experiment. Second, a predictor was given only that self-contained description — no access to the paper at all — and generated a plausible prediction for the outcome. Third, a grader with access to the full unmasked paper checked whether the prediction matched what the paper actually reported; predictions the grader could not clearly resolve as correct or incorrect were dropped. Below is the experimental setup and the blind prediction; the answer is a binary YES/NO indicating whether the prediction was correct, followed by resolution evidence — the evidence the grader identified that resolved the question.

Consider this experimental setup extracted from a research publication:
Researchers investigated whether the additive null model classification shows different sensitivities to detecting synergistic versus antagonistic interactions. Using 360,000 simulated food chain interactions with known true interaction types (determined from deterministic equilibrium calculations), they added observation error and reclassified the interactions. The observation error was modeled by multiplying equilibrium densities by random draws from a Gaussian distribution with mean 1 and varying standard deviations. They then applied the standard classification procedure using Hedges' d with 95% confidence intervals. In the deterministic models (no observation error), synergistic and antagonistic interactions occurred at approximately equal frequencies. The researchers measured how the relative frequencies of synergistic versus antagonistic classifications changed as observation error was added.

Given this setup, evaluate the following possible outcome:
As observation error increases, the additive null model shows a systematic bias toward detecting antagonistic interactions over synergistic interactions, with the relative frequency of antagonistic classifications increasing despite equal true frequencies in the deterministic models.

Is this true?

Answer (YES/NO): YES